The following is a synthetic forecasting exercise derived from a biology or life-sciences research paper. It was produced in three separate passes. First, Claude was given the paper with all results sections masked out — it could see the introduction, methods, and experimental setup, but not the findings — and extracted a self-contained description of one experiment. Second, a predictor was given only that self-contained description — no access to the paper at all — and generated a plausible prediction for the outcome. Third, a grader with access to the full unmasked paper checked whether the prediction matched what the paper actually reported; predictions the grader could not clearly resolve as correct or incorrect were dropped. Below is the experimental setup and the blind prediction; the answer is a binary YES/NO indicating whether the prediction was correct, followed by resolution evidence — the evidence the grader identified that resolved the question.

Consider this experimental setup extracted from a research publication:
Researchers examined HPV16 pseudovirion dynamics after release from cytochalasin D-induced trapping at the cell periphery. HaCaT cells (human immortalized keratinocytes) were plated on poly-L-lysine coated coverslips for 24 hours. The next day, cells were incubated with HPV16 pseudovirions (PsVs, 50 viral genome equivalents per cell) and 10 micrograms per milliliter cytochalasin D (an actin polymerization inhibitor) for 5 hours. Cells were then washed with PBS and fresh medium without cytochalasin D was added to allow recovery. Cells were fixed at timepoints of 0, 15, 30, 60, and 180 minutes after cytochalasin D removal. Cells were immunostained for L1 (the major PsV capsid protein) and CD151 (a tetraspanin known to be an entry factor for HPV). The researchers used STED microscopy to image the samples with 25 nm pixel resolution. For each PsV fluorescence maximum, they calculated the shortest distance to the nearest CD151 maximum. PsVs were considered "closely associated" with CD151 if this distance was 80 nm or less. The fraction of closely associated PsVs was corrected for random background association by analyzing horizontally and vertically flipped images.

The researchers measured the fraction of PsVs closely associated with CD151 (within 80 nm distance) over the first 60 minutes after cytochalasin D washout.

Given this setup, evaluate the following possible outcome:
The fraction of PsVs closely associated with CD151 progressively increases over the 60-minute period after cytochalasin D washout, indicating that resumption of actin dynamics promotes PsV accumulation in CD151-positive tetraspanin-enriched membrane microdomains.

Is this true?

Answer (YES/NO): YES